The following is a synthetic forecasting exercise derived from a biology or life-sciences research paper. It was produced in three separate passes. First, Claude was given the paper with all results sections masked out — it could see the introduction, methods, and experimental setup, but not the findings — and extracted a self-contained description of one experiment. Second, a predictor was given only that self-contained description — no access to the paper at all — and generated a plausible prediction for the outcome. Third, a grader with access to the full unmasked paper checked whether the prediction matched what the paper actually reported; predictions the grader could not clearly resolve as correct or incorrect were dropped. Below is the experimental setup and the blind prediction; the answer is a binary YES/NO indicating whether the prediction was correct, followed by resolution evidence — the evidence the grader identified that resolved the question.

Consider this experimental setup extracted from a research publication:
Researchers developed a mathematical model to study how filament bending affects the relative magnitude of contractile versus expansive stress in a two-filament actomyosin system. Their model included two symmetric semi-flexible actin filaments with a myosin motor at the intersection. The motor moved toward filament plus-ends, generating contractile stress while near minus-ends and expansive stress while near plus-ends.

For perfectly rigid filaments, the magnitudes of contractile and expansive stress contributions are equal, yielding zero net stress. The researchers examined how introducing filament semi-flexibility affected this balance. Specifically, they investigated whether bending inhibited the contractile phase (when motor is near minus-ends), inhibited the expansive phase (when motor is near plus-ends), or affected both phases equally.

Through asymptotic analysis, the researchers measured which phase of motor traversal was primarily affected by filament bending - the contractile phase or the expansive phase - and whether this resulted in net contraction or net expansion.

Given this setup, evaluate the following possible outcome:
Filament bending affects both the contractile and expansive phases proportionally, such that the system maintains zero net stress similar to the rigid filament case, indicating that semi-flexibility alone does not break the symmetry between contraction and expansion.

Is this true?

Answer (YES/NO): NO